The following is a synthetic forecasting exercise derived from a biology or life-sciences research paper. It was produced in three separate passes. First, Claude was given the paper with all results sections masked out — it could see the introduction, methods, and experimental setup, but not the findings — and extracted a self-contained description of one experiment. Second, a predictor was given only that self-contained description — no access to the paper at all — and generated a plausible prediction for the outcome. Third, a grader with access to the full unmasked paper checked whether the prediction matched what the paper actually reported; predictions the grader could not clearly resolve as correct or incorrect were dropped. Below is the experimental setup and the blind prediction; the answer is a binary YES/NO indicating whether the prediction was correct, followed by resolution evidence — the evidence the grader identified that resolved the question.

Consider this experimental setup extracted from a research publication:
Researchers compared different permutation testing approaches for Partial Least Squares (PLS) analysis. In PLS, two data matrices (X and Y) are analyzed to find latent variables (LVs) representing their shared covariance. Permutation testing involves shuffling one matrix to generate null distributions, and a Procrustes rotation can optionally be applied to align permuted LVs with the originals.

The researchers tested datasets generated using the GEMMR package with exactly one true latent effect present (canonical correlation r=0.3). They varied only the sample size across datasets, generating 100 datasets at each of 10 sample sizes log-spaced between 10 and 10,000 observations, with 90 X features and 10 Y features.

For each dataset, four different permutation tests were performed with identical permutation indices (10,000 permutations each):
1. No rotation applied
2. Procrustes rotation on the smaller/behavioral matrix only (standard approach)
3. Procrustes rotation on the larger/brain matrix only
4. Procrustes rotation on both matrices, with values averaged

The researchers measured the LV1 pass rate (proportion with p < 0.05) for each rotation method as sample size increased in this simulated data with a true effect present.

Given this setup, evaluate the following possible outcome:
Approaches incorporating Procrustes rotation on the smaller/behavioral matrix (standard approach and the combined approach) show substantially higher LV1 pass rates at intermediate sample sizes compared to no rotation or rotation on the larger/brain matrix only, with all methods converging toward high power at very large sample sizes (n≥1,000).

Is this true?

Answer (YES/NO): NO